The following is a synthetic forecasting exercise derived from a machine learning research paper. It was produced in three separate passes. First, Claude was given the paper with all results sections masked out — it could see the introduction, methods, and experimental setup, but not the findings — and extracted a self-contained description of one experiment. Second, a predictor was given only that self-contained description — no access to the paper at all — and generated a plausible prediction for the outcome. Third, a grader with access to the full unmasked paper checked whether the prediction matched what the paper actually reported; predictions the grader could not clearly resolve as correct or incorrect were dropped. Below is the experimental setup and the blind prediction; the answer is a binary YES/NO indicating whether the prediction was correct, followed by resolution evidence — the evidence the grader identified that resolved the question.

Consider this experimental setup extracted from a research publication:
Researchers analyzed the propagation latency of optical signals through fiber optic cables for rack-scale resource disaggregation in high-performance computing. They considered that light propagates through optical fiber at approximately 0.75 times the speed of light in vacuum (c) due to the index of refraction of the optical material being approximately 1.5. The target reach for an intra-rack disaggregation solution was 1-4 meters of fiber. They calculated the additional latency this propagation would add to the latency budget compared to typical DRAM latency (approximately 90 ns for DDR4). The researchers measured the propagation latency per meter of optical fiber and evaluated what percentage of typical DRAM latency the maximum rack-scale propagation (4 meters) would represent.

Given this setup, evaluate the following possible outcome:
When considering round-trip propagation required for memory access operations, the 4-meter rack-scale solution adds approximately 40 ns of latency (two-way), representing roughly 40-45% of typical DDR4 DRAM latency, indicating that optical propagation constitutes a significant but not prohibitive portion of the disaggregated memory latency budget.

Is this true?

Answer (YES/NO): NO